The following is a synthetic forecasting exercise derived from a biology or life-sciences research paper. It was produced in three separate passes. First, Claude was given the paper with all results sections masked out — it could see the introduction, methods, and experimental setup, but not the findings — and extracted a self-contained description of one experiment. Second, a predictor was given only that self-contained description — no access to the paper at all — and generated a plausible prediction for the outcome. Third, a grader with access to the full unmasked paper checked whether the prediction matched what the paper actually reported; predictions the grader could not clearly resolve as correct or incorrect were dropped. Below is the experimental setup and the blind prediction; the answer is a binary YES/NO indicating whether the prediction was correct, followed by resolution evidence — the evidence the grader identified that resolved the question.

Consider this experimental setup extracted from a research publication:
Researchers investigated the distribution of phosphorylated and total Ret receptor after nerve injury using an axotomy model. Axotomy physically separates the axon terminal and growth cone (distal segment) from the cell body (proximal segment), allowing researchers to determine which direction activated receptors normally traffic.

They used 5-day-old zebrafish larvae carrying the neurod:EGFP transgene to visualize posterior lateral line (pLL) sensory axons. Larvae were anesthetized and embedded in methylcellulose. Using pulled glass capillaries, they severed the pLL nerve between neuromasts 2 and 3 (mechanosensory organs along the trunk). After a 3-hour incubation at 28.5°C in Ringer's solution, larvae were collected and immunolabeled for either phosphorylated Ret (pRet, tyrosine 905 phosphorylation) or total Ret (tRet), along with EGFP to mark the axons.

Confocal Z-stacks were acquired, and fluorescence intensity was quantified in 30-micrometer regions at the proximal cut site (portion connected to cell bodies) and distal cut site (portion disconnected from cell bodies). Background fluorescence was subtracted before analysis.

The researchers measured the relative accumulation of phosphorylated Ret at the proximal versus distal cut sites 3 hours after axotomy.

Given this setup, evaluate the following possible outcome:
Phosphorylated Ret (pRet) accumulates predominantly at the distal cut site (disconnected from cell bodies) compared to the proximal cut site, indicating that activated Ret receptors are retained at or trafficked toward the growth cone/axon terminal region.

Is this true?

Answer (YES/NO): NO